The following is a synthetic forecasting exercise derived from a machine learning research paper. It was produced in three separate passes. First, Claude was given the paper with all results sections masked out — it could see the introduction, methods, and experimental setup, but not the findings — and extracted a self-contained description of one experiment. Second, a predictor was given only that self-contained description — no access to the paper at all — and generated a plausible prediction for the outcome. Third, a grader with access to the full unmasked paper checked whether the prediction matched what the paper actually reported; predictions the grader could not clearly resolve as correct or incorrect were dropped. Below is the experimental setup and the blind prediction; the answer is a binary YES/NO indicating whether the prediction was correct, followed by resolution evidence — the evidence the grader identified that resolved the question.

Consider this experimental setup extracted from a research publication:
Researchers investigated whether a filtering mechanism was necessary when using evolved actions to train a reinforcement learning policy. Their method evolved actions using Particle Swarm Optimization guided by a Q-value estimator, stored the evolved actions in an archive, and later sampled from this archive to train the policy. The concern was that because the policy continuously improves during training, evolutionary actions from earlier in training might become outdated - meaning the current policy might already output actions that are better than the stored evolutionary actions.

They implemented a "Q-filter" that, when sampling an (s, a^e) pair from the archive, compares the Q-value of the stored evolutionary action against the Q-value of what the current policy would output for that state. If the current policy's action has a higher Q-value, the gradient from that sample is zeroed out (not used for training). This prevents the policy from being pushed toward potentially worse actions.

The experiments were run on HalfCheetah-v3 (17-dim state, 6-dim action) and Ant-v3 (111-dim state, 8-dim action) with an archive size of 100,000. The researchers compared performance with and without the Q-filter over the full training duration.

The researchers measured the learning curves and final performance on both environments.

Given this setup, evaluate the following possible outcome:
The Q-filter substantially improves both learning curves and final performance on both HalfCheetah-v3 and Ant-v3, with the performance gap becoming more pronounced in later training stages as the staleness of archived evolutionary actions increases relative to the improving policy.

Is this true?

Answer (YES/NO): NO